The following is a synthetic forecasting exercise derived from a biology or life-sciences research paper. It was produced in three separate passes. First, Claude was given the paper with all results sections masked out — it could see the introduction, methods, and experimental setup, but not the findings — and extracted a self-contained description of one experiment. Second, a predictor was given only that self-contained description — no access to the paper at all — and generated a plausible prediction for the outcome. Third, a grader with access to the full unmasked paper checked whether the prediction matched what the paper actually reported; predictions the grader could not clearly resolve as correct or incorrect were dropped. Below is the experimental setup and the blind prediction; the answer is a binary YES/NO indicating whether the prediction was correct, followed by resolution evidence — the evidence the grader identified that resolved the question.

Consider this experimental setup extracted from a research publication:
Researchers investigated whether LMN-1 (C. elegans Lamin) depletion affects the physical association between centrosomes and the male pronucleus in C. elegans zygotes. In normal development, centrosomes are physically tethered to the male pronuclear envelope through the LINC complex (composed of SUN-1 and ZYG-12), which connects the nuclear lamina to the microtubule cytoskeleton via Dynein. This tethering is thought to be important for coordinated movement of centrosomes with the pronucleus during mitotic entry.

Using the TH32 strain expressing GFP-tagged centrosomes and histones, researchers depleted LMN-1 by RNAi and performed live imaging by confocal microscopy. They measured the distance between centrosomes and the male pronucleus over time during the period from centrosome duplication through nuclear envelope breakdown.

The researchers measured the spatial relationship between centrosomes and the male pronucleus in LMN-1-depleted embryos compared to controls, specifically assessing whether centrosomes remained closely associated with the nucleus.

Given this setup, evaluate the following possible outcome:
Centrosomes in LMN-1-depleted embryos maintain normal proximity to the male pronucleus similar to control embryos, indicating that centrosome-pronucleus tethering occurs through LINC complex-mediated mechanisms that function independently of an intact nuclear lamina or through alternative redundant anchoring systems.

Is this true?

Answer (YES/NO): NO